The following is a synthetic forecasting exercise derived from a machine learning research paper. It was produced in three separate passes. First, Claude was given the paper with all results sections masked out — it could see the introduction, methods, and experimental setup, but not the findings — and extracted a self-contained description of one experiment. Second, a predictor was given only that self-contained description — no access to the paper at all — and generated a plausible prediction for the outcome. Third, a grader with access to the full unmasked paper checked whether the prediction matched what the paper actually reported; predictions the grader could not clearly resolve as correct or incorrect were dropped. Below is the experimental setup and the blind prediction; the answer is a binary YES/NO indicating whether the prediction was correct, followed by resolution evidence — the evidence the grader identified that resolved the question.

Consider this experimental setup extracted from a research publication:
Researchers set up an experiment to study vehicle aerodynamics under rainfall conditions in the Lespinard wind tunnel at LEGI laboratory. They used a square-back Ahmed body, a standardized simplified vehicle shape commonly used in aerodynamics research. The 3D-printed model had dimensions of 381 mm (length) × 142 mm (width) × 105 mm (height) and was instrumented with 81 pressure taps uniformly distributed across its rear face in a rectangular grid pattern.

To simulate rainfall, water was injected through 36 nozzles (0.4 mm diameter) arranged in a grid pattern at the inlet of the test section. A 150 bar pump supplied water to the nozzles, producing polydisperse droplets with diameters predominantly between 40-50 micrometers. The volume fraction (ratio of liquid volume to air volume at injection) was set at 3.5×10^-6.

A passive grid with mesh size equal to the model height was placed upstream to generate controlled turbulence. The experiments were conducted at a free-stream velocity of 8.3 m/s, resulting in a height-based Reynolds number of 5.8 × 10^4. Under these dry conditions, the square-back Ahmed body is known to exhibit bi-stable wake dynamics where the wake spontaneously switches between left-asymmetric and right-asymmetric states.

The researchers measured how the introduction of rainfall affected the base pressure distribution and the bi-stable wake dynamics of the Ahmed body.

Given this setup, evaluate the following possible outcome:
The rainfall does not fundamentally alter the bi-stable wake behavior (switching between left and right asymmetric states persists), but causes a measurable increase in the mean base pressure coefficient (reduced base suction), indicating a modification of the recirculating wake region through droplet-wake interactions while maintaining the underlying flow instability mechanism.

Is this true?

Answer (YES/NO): NO